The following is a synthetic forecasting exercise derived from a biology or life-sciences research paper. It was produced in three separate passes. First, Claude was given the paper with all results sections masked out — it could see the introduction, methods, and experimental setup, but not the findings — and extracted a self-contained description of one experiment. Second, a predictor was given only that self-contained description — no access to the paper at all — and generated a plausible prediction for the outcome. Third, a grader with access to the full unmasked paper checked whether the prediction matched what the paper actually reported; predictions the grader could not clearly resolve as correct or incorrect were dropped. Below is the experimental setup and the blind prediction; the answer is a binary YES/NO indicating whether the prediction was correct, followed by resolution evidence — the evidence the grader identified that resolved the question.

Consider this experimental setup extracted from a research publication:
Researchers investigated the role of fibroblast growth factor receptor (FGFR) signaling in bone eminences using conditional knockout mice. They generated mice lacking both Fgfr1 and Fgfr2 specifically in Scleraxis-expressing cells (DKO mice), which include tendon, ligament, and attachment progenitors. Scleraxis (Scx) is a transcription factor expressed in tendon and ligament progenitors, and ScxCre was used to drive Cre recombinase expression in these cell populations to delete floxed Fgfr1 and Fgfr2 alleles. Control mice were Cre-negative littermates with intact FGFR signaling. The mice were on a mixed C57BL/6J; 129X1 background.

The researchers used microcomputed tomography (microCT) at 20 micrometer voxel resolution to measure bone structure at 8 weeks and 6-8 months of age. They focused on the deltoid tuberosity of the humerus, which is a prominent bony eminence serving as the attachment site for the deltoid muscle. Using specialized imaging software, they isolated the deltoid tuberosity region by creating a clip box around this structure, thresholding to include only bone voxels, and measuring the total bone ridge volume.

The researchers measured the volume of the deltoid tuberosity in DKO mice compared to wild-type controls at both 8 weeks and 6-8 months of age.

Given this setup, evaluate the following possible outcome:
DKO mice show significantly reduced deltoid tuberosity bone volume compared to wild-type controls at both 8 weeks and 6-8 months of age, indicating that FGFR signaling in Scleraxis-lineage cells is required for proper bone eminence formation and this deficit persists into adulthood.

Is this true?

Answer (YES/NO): NO